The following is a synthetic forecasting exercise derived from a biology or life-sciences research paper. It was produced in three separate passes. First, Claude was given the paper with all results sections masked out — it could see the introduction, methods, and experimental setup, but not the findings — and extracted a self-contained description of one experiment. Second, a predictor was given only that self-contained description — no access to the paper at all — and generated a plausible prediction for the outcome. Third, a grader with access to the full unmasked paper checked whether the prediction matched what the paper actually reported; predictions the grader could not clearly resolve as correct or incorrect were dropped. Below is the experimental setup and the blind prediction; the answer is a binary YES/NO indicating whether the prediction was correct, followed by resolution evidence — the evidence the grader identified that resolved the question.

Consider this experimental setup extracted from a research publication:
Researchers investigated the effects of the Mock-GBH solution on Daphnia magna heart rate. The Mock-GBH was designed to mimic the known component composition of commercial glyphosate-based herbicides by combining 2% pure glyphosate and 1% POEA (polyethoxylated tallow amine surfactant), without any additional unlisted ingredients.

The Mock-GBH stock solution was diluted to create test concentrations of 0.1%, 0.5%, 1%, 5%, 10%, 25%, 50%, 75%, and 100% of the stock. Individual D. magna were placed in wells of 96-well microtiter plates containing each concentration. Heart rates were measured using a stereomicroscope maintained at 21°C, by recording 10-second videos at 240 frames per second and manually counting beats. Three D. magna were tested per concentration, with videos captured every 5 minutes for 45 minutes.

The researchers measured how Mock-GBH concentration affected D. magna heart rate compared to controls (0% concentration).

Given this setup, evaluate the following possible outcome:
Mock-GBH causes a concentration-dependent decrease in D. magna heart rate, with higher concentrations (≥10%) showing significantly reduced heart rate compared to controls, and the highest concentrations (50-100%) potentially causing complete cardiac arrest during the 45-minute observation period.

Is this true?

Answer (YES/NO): NO